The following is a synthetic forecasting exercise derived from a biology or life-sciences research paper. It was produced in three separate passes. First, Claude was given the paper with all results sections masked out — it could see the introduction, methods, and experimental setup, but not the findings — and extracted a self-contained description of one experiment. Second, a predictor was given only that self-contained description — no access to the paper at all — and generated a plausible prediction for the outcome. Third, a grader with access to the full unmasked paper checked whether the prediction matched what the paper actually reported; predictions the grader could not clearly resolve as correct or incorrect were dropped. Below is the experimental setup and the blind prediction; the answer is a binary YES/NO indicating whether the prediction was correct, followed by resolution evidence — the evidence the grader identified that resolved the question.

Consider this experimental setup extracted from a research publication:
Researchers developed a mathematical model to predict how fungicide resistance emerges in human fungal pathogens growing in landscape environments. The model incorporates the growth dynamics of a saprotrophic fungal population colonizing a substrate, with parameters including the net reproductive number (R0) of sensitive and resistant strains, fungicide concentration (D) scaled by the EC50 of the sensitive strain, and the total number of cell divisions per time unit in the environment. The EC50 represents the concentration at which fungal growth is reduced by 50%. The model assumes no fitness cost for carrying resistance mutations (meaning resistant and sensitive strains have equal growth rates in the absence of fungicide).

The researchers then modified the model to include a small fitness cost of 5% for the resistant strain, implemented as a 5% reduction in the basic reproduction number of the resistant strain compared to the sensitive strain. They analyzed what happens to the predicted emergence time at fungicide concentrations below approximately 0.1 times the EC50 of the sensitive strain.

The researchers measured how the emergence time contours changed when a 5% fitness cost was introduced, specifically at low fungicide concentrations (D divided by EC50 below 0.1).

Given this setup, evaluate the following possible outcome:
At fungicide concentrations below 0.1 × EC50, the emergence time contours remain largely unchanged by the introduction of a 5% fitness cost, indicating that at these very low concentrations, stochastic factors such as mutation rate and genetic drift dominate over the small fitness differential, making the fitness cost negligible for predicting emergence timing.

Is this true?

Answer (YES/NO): NO